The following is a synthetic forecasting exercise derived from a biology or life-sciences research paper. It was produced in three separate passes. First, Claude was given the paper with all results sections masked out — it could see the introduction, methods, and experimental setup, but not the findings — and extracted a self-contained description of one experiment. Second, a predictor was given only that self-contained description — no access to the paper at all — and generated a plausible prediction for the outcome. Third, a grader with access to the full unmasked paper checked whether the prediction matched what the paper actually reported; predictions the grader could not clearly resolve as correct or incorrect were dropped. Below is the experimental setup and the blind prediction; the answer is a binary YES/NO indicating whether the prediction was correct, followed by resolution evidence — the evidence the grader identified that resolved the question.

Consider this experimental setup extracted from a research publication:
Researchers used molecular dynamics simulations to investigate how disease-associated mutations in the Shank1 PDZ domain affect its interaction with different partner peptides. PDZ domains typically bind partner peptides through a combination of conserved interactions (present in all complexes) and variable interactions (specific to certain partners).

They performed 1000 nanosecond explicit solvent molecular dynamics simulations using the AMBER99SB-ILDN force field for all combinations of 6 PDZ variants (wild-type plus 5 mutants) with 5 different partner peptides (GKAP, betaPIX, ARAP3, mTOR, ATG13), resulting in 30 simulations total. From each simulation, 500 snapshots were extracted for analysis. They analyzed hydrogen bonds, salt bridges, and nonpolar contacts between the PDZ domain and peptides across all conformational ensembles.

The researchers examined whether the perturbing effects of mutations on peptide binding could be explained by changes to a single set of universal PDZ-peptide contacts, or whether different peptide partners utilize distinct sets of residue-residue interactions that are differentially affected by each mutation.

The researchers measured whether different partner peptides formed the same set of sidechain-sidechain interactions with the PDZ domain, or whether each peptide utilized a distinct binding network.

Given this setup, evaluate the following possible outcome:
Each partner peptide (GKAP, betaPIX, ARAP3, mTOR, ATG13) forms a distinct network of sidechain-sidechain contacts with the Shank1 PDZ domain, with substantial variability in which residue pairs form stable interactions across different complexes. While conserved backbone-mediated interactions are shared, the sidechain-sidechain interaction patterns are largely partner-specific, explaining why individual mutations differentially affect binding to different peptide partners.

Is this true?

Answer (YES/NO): YES